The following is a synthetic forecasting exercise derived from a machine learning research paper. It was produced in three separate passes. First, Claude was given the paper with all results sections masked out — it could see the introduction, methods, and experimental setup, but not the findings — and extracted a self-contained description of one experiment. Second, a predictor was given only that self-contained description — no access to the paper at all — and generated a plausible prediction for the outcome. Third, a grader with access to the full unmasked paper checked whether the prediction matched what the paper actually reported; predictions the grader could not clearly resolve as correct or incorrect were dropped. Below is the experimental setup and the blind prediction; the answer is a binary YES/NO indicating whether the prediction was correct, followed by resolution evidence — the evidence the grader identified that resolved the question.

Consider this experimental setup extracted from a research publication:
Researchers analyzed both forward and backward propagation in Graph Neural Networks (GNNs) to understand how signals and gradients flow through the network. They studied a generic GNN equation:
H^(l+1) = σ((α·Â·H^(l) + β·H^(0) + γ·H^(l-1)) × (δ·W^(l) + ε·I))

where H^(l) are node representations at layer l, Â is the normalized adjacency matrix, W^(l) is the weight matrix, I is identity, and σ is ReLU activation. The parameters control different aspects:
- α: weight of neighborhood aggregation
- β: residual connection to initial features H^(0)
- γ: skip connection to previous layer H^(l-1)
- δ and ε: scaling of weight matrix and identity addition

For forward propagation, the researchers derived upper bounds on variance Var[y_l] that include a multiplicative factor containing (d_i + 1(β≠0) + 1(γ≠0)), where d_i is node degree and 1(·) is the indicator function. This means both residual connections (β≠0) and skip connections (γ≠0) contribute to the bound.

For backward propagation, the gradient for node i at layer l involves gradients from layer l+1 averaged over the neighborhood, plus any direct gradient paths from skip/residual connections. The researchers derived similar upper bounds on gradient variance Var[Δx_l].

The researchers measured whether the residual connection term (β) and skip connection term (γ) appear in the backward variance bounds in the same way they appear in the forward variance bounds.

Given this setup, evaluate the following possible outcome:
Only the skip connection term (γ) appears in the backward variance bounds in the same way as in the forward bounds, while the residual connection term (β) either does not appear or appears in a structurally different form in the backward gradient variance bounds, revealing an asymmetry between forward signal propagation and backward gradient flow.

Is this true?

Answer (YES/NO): YES